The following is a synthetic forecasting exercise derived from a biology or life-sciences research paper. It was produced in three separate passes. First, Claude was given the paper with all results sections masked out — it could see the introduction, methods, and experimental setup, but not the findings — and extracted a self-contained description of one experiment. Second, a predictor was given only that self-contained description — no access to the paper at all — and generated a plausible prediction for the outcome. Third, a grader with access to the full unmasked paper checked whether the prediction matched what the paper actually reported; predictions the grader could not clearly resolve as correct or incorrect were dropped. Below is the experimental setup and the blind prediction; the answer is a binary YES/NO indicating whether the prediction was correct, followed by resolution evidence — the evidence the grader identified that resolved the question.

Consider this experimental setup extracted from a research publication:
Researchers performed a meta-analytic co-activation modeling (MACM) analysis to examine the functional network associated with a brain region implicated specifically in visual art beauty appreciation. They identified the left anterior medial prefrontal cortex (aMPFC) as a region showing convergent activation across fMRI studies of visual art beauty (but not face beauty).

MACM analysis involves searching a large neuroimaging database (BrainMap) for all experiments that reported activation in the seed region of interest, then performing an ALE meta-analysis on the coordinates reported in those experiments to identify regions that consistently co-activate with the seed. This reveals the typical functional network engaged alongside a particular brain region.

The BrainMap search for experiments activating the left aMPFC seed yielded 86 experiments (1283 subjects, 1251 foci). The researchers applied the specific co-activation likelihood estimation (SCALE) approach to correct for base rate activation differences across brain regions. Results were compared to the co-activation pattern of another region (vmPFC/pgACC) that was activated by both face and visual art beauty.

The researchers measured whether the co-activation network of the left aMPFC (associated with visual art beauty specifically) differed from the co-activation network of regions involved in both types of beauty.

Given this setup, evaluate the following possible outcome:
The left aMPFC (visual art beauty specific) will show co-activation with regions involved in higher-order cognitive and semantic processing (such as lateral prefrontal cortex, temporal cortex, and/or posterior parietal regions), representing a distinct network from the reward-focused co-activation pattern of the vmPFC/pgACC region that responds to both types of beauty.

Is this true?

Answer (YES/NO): YES